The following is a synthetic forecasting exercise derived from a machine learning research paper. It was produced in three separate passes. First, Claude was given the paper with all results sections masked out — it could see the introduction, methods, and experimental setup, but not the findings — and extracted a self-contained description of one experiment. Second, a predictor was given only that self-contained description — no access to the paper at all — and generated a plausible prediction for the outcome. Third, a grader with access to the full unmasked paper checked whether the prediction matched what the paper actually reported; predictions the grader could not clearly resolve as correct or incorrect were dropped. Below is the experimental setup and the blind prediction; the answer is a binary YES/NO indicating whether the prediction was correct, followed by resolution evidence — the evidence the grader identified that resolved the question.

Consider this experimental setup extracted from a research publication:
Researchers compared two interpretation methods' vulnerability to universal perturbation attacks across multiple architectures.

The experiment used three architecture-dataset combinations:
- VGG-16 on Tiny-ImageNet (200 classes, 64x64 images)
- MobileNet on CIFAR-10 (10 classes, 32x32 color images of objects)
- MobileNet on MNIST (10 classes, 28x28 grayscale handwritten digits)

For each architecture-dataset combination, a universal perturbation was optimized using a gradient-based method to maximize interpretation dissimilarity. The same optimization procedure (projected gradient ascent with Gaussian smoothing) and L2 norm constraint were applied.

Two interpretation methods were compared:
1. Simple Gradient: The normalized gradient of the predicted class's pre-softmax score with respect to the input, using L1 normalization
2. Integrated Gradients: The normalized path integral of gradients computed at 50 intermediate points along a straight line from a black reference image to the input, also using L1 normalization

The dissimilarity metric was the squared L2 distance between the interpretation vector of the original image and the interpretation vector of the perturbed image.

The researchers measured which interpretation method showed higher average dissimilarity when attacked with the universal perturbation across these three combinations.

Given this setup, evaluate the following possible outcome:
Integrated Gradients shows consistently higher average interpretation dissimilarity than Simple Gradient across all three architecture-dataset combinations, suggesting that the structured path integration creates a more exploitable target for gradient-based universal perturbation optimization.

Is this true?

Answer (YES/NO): NO